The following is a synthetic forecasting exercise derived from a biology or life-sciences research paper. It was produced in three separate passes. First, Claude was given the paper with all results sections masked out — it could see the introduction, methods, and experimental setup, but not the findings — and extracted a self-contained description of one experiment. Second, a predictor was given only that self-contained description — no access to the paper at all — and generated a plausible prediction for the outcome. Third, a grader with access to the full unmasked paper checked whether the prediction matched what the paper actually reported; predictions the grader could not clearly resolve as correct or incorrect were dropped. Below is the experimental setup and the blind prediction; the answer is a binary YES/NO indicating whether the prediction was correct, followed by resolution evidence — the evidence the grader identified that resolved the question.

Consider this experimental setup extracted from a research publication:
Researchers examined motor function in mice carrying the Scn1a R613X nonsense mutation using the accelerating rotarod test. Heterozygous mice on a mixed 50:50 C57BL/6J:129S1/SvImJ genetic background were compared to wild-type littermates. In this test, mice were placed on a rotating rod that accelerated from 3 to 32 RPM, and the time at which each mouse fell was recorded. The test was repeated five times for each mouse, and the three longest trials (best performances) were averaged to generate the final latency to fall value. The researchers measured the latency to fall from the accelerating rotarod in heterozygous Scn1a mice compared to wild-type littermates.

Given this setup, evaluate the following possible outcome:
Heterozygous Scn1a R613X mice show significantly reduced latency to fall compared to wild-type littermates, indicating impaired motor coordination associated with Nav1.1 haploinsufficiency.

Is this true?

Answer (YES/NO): NO